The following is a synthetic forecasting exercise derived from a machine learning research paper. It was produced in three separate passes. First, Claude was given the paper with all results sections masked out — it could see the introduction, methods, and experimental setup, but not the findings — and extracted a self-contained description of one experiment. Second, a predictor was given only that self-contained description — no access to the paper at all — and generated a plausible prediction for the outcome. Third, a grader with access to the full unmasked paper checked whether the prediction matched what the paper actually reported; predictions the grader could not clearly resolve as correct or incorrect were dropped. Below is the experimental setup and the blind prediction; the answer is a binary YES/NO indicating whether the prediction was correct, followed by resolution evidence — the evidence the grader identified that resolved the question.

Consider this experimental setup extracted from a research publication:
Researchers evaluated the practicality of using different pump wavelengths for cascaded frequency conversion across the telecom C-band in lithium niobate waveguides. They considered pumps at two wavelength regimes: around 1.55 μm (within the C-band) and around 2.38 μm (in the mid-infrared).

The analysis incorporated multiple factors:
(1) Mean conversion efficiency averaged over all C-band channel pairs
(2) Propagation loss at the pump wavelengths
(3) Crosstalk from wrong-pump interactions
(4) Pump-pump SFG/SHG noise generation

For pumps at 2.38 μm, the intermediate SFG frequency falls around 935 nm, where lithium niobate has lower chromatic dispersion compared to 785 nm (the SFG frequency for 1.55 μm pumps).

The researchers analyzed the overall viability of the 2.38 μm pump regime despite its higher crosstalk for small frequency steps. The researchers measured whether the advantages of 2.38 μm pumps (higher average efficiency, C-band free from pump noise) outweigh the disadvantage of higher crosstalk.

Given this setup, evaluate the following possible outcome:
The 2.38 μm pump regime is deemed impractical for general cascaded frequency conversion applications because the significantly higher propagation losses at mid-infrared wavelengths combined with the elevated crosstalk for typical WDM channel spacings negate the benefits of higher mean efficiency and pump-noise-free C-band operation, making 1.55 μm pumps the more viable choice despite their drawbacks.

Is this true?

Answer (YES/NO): NO